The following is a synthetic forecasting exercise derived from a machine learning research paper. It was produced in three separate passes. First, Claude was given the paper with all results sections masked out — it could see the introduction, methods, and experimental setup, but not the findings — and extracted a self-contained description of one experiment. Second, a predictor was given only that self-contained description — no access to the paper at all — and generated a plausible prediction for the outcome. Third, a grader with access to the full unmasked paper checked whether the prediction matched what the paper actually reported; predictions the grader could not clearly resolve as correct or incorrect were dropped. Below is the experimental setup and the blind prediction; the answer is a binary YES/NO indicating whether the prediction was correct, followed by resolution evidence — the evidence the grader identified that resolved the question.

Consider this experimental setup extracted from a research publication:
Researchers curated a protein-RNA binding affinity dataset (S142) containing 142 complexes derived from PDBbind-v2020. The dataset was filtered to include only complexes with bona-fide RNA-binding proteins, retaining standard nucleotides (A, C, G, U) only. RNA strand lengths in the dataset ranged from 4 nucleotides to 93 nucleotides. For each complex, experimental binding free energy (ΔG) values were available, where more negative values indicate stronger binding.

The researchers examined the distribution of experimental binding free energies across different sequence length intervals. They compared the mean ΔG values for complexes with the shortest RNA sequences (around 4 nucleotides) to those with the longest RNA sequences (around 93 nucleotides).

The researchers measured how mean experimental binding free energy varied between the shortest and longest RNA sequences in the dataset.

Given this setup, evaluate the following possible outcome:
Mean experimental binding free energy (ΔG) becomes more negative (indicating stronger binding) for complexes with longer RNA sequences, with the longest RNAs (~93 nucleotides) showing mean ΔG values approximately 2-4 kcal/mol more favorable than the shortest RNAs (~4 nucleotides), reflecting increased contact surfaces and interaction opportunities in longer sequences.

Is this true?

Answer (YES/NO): NO